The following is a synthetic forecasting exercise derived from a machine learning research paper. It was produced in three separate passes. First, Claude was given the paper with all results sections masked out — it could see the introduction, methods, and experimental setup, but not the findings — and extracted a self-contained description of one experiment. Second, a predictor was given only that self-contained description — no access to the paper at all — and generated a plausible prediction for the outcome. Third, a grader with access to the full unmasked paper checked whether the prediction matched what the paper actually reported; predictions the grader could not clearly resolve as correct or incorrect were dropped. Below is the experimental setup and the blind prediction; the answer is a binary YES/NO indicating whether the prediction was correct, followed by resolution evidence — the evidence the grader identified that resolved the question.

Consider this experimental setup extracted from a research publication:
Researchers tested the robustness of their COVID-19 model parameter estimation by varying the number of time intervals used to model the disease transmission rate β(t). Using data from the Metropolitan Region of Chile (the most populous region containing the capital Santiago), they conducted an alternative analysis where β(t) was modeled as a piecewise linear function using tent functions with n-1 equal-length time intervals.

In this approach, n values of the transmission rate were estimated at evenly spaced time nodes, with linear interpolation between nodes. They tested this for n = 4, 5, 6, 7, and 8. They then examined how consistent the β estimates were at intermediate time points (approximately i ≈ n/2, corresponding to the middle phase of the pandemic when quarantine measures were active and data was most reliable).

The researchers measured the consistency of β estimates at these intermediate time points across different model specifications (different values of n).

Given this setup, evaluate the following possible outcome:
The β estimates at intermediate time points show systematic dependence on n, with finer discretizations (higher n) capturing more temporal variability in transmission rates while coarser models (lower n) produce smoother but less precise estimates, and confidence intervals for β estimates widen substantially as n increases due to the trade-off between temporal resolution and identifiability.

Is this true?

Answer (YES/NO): NO